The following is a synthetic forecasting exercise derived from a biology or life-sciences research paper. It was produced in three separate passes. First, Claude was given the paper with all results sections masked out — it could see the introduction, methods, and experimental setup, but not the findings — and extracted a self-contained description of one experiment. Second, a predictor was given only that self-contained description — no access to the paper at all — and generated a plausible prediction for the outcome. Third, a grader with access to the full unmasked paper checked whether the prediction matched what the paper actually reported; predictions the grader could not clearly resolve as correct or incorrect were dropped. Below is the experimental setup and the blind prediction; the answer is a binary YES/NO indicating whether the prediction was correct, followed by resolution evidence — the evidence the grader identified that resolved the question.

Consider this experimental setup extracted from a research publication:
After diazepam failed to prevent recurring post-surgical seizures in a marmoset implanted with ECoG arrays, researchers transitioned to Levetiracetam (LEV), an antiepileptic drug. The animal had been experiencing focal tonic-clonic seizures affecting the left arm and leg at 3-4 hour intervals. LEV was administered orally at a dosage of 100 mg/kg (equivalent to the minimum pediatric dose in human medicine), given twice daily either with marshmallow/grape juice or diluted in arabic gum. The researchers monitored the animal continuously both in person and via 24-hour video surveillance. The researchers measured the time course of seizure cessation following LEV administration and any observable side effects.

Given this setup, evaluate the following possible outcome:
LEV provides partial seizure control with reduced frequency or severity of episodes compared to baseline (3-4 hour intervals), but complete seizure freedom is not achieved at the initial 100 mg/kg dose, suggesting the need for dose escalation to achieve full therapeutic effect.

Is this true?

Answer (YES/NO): NO